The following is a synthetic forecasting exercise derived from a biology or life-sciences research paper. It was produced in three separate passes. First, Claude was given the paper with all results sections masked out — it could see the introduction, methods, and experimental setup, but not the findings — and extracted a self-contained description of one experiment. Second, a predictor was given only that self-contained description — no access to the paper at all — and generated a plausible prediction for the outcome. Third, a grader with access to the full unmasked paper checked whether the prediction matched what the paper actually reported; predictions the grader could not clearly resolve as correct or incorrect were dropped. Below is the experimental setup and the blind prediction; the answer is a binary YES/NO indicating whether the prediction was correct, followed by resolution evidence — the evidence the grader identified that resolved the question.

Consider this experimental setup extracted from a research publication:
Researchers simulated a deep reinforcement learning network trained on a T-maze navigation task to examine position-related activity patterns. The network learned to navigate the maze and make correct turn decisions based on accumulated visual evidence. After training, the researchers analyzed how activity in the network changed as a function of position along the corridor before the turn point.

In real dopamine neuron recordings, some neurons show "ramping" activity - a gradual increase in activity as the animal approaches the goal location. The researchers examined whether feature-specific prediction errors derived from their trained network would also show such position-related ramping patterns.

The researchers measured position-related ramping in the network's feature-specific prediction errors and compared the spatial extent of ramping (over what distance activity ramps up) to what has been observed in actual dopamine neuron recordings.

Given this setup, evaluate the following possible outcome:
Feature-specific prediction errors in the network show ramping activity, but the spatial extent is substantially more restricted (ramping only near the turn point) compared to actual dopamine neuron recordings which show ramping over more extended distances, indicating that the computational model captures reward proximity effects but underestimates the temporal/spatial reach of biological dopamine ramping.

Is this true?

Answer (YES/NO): YES